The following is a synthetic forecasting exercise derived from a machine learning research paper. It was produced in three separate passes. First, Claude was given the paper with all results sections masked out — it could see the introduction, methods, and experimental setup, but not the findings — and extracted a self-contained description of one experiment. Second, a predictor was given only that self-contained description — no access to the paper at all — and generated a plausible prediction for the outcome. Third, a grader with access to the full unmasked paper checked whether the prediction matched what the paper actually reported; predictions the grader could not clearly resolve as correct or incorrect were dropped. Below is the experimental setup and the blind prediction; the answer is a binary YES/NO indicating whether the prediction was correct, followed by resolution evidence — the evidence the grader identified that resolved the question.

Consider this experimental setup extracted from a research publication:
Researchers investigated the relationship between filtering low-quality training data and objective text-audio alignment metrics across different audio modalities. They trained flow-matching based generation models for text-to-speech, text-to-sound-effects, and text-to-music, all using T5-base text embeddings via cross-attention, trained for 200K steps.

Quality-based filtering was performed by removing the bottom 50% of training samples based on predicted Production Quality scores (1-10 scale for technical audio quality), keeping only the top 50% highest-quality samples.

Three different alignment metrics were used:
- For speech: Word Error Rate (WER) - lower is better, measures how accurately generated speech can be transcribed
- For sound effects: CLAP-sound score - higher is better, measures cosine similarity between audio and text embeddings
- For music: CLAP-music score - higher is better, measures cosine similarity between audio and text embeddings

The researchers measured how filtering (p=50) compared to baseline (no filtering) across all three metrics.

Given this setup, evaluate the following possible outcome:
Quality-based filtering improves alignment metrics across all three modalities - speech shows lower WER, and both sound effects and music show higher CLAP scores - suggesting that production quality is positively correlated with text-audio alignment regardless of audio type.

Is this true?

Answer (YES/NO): NO